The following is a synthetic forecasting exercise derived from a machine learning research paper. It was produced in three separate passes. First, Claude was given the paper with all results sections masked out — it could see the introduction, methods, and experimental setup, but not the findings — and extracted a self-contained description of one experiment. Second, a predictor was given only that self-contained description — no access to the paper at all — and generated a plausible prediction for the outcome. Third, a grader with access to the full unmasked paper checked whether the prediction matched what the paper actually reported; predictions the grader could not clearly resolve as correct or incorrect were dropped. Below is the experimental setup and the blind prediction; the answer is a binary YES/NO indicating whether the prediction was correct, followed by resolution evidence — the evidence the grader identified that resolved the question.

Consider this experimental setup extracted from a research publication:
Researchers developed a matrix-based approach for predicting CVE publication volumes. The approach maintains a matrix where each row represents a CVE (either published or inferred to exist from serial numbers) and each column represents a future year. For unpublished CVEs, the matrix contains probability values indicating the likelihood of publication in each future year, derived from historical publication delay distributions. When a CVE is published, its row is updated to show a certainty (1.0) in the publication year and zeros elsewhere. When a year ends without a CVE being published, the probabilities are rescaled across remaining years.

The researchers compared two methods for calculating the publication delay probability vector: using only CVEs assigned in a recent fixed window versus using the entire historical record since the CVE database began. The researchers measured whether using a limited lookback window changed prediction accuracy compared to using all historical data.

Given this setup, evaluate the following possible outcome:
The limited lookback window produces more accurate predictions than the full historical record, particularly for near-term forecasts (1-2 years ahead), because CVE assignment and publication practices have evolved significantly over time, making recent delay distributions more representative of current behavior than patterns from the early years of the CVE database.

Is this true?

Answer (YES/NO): NO